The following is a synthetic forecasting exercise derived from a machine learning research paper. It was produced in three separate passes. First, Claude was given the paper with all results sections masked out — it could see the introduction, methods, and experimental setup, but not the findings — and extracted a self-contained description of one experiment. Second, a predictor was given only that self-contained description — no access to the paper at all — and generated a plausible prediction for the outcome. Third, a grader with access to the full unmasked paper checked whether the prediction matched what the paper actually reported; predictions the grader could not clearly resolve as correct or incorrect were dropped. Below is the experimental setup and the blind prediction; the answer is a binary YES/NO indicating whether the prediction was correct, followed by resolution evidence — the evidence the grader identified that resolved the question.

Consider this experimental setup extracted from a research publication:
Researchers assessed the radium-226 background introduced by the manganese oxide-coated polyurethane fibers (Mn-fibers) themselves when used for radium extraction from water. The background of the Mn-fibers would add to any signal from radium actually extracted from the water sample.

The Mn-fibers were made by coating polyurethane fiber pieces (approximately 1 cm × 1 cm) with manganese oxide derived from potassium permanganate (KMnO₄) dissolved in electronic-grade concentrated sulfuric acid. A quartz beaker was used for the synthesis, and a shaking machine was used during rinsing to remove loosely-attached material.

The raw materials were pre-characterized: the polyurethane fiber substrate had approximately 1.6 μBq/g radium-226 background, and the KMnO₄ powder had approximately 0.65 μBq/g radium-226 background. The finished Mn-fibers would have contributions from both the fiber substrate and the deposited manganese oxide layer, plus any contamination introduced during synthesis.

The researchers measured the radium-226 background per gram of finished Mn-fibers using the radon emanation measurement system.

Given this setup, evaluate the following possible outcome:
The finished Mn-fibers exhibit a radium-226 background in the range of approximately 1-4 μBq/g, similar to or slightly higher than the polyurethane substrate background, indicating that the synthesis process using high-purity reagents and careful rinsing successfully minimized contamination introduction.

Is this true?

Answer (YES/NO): NO